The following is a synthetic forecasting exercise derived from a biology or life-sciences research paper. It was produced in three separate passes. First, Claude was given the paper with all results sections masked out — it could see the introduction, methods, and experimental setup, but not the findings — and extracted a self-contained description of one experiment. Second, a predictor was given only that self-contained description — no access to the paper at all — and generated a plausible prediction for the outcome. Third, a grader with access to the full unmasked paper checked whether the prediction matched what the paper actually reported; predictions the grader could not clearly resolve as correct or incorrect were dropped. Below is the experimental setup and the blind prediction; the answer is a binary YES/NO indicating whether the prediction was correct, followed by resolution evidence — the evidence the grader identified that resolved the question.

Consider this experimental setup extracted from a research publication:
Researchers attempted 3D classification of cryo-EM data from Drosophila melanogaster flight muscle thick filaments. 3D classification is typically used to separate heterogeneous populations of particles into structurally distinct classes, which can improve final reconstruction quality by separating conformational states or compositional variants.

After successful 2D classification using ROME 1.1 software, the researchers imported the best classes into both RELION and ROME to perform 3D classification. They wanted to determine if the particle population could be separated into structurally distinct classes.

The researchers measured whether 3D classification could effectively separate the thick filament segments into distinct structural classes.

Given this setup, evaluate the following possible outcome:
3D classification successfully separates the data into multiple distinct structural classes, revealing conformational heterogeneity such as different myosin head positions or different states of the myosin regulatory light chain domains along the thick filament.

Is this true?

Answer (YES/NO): NO